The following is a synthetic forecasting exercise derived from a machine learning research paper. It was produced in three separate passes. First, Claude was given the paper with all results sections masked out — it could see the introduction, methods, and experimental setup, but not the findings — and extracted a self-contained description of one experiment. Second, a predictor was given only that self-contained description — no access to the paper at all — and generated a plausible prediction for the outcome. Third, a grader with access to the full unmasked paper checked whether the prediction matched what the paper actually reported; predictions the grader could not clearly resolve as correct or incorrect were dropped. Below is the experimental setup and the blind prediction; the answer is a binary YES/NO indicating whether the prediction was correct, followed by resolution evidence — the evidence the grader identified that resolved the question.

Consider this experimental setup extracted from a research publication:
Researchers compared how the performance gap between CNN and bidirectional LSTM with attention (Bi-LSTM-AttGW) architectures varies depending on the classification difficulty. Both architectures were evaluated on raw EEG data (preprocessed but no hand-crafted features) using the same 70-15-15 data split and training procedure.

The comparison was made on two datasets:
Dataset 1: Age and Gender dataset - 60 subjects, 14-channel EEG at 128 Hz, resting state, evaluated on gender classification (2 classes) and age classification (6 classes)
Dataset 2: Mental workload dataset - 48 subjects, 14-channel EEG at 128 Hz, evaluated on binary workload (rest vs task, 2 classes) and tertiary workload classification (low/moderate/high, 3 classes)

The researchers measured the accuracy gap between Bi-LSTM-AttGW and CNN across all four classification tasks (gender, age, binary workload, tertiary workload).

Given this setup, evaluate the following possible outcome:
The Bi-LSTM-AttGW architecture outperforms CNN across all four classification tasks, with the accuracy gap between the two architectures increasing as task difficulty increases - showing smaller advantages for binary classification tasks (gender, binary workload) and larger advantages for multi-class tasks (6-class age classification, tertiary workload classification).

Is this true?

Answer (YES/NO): YES